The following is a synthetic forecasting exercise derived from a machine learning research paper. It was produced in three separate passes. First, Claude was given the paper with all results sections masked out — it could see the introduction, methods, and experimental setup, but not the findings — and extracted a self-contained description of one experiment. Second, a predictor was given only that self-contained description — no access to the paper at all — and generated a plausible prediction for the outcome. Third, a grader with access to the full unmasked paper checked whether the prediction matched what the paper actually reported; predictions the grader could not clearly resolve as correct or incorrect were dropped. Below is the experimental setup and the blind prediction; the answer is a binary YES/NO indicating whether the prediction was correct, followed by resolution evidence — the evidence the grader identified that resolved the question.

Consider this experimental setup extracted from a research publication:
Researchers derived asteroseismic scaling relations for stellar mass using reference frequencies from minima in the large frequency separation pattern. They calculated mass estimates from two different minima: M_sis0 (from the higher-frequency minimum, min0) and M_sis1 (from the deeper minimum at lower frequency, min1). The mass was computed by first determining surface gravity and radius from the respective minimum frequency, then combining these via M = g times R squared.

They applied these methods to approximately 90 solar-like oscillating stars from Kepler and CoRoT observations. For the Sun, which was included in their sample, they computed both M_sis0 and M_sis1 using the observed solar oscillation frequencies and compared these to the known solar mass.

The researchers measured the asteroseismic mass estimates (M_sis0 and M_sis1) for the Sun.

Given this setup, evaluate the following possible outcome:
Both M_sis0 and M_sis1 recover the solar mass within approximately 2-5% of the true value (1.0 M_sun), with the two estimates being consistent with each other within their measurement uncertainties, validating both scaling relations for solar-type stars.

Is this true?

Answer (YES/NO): NO